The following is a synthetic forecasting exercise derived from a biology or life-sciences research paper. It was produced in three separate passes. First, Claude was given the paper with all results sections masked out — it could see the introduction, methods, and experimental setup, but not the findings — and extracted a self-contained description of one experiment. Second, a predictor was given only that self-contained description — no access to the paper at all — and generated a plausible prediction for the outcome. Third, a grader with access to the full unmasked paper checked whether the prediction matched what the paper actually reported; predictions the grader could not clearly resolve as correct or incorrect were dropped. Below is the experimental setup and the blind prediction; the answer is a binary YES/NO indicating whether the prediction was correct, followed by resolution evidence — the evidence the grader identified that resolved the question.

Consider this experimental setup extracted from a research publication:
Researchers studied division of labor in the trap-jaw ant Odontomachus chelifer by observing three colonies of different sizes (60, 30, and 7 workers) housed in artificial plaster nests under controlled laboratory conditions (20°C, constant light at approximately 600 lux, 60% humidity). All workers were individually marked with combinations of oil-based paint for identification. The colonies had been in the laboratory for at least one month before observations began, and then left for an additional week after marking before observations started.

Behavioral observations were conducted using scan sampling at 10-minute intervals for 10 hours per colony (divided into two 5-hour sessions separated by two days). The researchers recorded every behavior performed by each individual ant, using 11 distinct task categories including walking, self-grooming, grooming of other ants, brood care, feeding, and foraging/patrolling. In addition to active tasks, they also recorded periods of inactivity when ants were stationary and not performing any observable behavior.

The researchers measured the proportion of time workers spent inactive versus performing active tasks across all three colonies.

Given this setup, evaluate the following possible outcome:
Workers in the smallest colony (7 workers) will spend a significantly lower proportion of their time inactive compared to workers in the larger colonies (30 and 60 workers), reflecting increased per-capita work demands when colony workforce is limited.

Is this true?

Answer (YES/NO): YES